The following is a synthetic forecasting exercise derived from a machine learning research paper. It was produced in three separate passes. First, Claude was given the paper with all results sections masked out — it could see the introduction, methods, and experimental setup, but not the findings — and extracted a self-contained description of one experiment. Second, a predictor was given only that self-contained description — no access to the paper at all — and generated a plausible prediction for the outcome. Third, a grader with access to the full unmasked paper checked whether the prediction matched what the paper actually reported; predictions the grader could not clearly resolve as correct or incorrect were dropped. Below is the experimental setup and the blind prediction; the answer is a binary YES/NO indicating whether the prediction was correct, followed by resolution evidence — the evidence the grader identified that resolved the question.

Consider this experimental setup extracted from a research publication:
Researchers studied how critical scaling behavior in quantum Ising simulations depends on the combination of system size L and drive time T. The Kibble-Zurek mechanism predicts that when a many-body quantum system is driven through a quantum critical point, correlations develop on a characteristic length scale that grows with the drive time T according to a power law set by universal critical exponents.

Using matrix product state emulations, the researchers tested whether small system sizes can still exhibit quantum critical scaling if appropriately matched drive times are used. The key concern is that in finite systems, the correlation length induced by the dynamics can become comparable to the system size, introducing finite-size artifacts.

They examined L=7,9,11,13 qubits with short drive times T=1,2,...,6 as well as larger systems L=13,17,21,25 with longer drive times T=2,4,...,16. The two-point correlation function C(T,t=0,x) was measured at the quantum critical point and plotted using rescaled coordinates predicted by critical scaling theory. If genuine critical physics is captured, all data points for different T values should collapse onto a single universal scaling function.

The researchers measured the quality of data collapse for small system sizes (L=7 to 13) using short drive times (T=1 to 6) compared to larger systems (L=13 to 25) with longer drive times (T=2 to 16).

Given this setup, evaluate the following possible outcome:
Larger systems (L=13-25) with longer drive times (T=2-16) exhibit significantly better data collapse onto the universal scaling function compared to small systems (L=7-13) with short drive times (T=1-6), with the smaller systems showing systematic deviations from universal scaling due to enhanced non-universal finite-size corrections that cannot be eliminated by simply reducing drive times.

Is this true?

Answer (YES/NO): NO